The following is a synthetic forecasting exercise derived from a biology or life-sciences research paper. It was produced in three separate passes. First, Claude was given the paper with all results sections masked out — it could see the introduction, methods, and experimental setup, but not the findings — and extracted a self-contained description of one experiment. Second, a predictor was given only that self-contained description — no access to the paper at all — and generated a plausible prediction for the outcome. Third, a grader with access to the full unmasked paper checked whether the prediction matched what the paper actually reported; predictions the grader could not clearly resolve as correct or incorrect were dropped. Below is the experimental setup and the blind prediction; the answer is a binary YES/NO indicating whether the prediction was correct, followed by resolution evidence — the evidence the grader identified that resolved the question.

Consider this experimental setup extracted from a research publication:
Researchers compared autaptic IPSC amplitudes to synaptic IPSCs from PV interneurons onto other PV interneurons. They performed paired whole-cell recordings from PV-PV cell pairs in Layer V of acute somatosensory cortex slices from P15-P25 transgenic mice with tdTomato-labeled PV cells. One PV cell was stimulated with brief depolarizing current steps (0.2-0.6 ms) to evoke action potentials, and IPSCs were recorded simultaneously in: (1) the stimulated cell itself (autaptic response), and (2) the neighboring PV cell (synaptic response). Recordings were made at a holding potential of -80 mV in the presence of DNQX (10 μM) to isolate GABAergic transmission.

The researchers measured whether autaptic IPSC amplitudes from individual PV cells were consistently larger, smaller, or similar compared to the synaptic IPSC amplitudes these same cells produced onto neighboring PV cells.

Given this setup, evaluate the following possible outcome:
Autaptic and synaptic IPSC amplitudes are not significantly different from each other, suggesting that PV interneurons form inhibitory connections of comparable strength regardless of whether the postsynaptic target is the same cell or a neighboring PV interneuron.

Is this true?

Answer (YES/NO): NO